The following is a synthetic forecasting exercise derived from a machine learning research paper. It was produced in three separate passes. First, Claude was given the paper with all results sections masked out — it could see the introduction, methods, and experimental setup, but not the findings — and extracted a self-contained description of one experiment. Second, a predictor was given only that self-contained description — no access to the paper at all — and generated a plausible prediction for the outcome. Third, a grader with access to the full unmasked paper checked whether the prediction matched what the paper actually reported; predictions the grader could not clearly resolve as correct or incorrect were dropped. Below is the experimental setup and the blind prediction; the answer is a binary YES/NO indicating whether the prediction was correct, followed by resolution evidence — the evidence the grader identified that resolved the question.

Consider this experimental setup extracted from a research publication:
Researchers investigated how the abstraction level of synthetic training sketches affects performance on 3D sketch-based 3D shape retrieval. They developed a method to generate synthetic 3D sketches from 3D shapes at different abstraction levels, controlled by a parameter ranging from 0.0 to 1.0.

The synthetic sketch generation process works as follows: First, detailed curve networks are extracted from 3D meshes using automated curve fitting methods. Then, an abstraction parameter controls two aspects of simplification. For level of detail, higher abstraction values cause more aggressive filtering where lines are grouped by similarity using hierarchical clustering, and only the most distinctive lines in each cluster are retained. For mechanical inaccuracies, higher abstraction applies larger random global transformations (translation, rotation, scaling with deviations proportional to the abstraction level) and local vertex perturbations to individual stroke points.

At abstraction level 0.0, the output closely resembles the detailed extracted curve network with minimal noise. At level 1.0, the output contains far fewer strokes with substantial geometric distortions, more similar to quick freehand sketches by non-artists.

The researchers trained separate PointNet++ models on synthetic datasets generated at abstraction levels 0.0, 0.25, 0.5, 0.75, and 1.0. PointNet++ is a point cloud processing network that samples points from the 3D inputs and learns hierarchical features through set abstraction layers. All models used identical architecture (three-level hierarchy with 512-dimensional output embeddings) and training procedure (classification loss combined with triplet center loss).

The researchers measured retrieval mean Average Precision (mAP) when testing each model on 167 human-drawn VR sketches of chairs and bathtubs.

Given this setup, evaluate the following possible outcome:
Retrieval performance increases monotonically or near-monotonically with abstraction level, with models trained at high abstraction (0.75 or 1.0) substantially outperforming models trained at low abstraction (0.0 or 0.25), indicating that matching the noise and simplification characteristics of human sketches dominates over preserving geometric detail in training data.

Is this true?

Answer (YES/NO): NO